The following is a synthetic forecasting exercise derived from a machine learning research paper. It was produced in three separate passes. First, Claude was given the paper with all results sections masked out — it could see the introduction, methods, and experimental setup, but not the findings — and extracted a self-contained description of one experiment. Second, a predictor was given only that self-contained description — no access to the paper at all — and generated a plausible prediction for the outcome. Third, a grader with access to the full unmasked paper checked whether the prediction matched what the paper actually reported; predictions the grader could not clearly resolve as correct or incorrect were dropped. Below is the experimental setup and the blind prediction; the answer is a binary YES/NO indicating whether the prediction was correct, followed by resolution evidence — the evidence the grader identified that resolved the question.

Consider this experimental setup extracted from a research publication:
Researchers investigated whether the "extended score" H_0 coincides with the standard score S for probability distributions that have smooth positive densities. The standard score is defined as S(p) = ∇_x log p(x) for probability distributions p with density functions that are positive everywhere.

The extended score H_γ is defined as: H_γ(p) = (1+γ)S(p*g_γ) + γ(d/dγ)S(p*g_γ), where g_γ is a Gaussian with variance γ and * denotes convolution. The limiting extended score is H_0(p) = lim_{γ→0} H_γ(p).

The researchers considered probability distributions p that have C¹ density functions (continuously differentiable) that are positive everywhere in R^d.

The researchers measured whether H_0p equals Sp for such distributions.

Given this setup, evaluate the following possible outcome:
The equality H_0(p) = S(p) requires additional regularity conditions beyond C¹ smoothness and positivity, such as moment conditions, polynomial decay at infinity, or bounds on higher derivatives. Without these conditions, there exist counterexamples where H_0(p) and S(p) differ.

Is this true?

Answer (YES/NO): NO